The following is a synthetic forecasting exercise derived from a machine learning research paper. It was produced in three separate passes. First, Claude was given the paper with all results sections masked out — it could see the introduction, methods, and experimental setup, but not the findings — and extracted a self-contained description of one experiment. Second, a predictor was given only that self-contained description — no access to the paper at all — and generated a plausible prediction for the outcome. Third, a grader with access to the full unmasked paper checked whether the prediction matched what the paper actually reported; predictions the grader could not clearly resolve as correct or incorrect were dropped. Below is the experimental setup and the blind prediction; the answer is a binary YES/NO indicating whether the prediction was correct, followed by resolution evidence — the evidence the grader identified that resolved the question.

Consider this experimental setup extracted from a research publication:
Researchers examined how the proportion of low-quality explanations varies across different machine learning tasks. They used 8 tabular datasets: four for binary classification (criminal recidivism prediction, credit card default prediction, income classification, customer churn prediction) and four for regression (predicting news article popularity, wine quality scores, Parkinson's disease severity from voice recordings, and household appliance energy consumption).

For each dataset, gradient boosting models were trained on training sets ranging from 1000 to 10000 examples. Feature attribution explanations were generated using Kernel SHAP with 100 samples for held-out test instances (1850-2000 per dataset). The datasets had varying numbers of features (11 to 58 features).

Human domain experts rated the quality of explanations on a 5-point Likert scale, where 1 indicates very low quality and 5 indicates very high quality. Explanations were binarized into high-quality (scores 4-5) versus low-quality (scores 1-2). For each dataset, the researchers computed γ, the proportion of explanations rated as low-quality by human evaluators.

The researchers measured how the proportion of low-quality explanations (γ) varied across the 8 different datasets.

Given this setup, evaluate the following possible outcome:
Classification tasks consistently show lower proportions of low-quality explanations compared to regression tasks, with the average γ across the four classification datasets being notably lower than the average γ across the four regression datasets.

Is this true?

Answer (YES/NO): NO